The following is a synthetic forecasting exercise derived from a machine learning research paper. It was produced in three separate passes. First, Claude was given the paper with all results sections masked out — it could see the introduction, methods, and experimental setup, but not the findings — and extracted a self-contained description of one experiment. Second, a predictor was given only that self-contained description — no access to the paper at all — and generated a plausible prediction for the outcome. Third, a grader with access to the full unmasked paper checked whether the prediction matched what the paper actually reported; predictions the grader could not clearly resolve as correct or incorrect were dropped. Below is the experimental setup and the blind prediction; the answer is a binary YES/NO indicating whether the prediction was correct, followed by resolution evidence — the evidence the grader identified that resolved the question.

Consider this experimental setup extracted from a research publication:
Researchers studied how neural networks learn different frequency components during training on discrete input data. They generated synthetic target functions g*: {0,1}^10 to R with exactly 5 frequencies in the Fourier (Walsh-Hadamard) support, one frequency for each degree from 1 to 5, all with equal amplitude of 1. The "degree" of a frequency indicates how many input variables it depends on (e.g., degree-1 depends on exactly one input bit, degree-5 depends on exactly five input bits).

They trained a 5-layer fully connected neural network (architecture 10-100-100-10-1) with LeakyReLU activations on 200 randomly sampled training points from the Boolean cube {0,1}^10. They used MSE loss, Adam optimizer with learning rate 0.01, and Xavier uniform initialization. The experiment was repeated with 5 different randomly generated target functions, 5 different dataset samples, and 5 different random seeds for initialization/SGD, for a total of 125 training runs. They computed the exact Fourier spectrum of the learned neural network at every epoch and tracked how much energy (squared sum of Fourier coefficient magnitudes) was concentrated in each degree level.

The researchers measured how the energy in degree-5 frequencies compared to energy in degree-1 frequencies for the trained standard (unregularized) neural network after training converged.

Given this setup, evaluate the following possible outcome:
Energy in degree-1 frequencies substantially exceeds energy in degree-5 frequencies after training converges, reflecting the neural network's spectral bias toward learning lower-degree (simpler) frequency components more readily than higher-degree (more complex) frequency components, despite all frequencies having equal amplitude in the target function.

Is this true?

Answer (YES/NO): YES